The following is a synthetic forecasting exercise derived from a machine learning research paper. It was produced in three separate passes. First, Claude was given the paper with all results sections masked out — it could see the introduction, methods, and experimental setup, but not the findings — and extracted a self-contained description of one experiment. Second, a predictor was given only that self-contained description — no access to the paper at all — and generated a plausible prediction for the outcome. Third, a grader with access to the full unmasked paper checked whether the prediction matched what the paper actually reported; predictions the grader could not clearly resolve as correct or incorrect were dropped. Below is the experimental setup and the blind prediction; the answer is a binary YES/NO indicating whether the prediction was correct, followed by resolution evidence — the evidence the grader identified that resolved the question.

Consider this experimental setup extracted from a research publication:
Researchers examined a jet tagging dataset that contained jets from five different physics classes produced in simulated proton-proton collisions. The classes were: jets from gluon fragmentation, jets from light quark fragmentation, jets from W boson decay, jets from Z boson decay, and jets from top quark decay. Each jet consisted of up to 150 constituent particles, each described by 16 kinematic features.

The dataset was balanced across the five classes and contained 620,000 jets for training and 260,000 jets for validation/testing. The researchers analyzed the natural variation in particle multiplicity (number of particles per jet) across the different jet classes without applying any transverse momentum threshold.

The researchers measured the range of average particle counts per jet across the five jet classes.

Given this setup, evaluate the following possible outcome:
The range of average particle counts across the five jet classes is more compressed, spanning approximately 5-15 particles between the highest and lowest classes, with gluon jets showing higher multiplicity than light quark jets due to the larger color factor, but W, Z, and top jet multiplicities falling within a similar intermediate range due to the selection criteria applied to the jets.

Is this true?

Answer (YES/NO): NO